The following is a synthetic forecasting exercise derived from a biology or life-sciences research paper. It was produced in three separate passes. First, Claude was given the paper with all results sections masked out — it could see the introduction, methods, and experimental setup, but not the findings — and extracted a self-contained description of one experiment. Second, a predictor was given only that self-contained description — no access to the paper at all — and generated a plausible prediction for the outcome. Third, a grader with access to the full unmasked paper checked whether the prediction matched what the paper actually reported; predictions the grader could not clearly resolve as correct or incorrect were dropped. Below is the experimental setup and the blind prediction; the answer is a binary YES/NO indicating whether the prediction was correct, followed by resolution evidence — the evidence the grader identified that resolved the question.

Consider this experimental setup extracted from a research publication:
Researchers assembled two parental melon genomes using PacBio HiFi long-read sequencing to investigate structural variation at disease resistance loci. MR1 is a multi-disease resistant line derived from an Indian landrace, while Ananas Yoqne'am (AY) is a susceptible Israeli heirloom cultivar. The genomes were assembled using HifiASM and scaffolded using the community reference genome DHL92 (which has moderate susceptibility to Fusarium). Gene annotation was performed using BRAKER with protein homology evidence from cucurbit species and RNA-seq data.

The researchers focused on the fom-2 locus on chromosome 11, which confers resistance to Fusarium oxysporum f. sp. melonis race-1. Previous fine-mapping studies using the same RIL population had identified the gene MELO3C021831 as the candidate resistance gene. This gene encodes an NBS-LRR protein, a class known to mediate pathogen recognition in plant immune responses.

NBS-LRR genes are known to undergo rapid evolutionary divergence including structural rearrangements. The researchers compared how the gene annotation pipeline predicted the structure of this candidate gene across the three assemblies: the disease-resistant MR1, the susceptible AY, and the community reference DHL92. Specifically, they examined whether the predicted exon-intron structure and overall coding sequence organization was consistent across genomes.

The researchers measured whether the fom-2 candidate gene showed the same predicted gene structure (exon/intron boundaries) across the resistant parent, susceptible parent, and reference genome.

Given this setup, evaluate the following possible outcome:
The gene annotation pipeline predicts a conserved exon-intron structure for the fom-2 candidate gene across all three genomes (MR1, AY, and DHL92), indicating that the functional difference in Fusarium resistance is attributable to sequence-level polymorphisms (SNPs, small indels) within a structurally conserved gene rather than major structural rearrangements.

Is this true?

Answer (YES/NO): YES